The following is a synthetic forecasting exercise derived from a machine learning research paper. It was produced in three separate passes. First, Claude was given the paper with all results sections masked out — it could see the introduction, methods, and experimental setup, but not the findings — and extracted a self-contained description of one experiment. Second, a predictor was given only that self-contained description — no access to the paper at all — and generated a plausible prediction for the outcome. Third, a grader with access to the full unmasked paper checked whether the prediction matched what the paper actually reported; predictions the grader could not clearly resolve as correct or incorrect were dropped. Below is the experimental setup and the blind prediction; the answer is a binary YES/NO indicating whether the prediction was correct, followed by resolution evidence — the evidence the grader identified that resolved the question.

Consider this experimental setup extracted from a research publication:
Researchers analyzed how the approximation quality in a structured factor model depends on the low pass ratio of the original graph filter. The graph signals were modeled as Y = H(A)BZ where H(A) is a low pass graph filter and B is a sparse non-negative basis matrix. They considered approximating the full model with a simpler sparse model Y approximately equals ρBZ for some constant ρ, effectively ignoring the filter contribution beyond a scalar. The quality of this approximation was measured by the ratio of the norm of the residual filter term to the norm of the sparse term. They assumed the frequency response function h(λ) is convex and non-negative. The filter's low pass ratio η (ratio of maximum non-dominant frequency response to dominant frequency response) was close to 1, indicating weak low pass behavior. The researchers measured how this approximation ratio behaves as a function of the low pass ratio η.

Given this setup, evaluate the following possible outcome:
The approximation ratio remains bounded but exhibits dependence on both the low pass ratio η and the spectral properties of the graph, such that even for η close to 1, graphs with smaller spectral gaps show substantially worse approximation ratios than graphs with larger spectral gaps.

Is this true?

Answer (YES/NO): NO